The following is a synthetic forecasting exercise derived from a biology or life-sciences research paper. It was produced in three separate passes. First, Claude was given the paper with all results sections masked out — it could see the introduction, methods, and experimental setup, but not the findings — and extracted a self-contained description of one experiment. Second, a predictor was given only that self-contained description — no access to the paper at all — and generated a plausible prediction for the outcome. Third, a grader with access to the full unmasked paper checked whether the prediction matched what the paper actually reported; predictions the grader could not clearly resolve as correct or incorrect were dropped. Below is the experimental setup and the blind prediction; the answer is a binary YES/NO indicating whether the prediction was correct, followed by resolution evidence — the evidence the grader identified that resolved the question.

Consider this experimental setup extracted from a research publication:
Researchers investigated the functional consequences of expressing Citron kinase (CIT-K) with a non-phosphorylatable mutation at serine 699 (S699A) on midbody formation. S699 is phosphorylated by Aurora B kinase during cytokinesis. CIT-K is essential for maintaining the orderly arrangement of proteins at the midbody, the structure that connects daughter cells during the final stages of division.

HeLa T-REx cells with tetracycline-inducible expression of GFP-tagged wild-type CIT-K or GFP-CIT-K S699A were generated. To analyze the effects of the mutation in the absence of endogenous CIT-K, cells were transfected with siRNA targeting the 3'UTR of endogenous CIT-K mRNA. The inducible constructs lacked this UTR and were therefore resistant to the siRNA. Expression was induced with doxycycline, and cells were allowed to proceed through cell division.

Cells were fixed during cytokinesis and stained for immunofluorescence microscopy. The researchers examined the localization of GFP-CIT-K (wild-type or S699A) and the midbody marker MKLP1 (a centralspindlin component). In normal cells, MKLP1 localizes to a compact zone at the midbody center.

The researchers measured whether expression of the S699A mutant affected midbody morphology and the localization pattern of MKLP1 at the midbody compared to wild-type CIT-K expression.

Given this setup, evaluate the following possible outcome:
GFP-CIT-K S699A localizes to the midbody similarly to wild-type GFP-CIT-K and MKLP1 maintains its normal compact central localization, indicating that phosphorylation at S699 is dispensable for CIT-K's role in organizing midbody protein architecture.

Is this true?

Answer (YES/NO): YES